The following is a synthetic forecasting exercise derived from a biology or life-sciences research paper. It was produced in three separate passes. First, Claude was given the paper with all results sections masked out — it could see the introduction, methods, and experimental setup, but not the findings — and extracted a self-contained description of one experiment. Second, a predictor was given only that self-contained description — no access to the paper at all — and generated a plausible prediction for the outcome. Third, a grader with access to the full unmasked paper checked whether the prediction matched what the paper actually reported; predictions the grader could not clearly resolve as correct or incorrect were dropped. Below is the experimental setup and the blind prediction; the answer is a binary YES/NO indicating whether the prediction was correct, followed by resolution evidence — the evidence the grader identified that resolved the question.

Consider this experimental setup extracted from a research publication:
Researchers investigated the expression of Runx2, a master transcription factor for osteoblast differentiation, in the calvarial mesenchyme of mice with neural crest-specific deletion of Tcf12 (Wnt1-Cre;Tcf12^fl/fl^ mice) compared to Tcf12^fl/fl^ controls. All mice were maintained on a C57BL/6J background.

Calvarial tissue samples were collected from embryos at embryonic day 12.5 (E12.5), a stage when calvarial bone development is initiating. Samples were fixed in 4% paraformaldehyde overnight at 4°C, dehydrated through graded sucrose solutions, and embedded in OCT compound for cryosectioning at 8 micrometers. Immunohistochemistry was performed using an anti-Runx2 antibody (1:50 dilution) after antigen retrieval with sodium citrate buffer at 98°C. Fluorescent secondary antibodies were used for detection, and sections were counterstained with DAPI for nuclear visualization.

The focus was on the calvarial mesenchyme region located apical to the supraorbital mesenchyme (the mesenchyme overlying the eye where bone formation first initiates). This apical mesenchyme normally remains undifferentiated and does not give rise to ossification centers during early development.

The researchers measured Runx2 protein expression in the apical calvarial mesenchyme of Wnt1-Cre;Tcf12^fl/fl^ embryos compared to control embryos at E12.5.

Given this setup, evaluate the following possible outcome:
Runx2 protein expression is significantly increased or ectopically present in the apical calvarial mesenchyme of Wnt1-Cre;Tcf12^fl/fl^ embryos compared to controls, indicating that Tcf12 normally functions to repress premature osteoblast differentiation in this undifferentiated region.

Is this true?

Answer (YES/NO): NO